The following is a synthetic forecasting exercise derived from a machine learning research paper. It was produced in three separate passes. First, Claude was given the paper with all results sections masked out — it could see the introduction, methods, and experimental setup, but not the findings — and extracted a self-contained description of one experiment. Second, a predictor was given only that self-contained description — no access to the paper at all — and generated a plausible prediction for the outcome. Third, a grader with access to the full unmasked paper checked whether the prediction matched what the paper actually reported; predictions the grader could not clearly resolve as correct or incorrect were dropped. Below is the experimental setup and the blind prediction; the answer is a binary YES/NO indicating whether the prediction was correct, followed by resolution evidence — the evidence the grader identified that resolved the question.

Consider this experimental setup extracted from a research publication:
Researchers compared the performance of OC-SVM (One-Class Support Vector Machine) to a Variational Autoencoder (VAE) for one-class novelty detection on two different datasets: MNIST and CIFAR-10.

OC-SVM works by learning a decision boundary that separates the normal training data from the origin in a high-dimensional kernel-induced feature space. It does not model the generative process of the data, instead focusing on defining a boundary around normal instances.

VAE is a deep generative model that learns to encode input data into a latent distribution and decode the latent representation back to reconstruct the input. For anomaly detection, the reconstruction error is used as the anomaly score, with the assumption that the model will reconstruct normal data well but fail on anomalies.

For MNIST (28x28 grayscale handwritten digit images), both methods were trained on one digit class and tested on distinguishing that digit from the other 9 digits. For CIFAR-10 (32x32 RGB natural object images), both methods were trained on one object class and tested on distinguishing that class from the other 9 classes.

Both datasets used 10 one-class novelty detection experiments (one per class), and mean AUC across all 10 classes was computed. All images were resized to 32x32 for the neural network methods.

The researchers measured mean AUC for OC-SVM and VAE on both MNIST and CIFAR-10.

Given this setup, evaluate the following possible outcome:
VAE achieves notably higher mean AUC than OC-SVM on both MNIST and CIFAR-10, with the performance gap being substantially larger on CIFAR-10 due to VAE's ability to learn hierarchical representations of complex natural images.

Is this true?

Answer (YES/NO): NO